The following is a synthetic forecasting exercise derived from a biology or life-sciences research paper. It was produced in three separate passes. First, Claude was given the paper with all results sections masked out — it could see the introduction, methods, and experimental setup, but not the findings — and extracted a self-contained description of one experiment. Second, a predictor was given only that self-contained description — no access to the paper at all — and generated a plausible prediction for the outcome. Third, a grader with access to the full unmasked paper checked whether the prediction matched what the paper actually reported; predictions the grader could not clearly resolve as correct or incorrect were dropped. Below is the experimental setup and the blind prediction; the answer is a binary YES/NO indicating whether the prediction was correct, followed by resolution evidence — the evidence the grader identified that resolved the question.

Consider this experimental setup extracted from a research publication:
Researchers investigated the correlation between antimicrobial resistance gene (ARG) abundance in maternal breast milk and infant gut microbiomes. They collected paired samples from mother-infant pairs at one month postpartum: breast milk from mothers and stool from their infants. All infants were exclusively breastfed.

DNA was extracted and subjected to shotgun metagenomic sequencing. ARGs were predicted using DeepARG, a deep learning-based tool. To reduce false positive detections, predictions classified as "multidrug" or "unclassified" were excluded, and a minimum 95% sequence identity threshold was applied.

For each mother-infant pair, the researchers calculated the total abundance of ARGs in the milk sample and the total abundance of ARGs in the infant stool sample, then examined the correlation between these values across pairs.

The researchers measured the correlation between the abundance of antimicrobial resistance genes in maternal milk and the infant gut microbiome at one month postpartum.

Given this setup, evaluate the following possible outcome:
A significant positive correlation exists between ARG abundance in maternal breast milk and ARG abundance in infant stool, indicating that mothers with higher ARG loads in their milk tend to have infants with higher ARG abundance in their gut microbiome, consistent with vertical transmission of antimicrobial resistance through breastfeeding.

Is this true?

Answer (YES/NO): NO